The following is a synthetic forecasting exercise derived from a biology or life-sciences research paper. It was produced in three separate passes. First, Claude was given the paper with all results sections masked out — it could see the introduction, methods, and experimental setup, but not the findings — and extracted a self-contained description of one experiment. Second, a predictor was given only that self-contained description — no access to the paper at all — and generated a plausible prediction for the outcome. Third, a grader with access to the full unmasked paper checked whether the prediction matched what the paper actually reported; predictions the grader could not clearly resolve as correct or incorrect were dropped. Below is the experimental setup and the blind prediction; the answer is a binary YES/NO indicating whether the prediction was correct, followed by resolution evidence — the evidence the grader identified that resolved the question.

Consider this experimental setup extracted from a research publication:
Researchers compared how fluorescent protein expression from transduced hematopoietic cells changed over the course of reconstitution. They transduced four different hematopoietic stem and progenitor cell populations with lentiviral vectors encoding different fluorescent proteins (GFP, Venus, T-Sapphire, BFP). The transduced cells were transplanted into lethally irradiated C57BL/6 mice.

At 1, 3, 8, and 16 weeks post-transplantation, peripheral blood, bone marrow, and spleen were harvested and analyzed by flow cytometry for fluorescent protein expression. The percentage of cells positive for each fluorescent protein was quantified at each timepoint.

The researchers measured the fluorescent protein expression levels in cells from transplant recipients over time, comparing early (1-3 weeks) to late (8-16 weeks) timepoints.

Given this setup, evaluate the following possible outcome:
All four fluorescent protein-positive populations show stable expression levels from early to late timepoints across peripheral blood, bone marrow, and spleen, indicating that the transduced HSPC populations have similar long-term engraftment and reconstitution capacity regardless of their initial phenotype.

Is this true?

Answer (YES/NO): NO